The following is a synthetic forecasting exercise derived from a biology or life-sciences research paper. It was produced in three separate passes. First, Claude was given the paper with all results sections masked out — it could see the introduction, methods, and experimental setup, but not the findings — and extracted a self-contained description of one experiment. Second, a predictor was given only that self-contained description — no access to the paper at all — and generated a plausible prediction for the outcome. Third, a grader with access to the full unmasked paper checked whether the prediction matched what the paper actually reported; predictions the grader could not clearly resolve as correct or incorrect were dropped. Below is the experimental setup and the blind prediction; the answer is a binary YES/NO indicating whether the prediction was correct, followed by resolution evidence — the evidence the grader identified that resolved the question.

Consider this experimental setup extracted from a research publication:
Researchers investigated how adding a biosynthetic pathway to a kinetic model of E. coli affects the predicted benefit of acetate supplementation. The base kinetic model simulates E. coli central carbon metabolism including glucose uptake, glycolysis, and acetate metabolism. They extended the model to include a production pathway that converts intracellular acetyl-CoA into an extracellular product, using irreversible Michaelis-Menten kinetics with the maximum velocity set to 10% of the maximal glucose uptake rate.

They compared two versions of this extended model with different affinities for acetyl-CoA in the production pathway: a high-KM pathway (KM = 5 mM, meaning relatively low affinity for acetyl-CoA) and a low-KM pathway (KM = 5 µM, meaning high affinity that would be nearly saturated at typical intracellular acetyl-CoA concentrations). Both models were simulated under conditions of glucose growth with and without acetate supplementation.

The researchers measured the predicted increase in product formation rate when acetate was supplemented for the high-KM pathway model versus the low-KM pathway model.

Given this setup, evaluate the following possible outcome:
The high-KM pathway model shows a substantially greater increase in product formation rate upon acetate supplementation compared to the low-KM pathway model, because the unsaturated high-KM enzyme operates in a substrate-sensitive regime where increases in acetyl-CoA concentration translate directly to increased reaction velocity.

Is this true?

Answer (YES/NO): YES